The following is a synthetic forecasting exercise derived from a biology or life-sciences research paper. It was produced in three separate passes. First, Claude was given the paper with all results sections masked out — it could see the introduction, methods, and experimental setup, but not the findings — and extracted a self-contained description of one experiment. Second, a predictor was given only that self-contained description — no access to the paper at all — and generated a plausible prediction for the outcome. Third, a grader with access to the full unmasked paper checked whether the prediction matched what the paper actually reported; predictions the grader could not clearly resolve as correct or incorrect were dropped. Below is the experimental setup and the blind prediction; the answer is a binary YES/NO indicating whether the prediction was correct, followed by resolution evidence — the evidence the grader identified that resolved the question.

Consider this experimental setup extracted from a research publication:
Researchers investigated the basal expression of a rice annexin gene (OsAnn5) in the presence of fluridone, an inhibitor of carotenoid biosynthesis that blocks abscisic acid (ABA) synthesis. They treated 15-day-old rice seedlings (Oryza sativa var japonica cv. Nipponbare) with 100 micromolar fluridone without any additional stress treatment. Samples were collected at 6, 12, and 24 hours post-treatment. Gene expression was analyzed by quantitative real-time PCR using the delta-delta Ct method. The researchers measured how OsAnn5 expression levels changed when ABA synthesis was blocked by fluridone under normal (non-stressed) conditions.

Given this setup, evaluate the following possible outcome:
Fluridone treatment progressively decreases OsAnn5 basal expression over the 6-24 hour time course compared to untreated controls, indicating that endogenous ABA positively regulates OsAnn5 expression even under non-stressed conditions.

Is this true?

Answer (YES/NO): NO